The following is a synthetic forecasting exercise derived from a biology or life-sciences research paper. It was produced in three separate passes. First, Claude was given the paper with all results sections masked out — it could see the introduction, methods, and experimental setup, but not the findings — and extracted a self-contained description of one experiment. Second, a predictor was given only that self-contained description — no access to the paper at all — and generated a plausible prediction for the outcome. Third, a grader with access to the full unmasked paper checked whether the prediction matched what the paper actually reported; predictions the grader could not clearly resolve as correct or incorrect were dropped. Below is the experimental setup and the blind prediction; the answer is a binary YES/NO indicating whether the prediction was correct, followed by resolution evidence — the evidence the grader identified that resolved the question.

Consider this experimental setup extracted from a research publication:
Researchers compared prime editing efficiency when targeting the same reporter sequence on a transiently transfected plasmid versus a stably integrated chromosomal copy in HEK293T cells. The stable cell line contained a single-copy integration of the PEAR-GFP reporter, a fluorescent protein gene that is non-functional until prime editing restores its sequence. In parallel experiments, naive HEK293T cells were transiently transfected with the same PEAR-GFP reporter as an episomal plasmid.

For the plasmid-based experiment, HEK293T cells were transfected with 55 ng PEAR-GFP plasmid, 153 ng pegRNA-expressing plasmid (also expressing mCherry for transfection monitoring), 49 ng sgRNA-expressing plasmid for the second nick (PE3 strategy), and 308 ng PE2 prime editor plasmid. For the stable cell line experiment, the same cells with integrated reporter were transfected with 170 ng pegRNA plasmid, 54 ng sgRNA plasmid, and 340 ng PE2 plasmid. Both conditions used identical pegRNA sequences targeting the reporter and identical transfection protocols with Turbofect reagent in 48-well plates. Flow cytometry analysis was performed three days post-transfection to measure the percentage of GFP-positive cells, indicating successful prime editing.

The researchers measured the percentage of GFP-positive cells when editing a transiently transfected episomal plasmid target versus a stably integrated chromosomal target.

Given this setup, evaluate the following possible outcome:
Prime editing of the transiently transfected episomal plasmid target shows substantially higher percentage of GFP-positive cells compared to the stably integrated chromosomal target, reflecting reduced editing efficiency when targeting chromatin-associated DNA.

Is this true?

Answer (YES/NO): NO